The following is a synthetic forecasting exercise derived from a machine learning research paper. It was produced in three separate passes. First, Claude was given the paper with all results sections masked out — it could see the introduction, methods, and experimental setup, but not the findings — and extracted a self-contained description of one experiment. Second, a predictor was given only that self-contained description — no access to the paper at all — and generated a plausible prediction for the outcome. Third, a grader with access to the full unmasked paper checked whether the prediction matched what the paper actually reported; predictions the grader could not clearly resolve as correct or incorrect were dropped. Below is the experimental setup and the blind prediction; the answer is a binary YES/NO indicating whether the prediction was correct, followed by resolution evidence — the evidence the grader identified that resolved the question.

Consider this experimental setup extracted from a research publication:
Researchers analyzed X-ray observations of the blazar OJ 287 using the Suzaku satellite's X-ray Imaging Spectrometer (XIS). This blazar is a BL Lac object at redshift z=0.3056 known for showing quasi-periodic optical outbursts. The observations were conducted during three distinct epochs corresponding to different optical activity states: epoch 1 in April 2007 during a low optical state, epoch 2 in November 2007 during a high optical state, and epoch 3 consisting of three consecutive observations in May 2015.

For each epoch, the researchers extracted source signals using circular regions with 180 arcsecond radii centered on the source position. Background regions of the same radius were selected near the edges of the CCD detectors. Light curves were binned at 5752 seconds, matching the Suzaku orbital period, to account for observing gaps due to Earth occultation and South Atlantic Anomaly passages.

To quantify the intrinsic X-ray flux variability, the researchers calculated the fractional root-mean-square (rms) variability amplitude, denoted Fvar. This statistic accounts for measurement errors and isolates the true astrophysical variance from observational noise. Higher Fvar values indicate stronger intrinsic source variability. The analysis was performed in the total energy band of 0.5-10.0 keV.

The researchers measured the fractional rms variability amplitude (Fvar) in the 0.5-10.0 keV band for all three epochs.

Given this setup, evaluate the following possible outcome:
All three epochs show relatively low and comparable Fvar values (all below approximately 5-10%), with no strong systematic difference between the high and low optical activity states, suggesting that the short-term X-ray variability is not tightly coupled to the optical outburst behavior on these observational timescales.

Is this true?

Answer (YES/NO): NO